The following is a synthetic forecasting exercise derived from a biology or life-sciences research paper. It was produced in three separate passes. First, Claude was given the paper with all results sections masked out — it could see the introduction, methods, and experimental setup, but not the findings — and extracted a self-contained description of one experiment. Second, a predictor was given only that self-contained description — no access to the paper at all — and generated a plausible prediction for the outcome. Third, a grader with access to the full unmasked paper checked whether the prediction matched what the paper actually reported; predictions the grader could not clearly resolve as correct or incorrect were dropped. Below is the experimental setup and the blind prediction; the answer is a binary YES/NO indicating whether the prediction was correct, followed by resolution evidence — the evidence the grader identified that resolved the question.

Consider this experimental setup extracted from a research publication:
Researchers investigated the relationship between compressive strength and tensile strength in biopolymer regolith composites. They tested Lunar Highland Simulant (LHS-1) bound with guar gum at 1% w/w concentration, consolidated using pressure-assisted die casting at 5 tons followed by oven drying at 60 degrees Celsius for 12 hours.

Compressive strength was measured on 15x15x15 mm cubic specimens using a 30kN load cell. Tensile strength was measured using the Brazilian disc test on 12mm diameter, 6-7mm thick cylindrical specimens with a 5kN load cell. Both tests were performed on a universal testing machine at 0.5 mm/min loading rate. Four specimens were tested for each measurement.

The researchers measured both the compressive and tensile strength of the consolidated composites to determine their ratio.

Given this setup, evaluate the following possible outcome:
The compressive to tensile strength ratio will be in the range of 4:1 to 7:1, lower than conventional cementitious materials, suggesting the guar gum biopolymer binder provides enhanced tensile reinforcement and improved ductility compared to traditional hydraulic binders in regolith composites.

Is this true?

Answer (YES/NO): NO